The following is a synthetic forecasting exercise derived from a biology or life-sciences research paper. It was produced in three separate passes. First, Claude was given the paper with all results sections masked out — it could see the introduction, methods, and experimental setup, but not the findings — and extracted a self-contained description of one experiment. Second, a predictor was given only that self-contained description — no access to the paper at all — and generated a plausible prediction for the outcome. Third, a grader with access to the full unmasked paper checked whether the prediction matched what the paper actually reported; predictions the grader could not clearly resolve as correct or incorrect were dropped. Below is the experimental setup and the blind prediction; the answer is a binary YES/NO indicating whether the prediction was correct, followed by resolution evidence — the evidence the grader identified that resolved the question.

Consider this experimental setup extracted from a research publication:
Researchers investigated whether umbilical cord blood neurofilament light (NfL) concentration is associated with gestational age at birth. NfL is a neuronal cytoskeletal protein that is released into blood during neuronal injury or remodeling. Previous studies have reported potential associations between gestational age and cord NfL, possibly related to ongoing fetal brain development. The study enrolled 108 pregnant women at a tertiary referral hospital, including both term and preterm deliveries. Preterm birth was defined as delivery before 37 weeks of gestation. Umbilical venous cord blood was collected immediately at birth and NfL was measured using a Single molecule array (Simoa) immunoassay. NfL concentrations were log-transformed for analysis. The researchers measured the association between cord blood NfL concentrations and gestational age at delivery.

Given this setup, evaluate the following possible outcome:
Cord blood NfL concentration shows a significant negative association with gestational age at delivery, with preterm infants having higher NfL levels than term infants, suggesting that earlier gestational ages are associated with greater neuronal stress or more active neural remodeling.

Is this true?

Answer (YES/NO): YES